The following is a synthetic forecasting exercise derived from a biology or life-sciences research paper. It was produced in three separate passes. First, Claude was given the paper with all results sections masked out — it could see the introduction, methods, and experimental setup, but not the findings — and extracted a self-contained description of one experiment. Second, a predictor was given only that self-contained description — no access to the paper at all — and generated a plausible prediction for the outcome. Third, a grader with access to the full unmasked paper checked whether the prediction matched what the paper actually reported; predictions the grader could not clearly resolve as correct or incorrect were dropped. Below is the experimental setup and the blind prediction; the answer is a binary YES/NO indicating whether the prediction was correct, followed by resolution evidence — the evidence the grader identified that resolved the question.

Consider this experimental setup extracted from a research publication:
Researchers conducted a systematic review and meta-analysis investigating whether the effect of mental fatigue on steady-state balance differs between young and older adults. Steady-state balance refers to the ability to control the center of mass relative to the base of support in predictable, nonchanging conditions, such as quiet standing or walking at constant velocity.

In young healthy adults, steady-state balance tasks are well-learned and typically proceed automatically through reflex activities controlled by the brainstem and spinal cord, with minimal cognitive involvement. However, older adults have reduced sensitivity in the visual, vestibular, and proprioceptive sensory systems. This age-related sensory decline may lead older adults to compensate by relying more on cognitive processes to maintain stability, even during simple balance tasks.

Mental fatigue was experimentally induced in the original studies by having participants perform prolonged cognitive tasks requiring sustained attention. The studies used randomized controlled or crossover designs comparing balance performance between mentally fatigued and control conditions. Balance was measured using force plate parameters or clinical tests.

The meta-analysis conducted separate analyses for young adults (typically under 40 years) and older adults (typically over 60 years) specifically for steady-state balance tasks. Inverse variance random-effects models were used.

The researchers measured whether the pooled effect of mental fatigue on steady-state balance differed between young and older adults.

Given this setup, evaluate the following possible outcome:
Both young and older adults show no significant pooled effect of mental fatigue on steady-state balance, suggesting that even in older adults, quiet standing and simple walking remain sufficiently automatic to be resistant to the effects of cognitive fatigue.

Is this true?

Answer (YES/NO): NO